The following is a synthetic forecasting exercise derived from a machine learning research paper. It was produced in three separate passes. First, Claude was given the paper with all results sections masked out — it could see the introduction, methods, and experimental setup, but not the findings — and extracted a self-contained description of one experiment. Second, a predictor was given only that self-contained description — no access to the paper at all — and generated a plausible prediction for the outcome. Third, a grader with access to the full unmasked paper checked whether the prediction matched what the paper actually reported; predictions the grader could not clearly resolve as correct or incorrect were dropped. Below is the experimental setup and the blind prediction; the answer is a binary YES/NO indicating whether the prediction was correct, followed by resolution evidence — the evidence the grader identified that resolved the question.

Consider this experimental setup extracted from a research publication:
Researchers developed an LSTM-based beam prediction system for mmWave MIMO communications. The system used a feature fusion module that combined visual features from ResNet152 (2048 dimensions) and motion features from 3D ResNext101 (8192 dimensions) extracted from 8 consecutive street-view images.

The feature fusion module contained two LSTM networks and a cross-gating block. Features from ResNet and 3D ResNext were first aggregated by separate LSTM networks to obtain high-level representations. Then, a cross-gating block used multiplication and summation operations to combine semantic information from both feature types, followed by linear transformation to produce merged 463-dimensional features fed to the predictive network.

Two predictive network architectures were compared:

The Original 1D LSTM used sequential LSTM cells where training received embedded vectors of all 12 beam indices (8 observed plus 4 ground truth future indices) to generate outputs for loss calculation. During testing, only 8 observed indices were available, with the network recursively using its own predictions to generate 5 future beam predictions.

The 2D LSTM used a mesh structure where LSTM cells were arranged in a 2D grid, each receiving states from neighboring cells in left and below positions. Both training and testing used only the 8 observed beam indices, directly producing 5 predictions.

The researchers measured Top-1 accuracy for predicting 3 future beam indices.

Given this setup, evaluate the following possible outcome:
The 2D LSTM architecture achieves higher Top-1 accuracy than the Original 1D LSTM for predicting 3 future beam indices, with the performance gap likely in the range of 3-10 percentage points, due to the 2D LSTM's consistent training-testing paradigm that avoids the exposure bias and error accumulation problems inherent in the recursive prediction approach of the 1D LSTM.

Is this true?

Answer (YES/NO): NO